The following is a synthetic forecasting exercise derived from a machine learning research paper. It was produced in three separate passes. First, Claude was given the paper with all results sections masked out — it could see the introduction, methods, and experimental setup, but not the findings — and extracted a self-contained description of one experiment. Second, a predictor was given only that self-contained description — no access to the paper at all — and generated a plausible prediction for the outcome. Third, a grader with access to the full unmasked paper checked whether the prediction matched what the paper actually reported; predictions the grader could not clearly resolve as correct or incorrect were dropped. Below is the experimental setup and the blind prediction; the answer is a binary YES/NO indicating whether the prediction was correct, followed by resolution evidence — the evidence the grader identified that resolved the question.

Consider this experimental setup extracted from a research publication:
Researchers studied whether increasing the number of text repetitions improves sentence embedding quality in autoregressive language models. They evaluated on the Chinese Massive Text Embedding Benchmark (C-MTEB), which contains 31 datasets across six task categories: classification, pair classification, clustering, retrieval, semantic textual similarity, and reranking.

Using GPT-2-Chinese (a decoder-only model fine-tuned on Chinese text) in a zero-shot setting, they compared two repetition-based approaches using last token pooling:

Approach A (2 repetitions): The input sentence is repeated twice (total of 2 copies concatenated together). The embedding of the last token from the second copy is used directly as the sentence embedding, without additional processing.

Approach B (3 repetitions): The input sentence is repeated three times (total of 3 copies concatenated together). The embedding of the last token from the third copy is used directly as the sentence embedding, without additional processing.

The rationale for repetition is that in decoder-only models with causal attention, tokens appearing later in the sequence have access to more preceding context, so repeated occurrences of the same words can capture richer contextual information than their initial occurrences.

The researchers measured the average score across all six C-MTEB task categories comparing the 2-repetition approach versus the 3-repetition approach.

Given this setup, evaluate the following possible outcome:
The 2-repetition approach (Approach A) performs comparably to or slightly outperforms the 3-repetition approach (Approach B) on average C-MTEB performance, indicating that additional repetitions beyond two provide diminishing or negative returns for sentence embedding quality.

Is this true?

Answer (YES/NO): YES